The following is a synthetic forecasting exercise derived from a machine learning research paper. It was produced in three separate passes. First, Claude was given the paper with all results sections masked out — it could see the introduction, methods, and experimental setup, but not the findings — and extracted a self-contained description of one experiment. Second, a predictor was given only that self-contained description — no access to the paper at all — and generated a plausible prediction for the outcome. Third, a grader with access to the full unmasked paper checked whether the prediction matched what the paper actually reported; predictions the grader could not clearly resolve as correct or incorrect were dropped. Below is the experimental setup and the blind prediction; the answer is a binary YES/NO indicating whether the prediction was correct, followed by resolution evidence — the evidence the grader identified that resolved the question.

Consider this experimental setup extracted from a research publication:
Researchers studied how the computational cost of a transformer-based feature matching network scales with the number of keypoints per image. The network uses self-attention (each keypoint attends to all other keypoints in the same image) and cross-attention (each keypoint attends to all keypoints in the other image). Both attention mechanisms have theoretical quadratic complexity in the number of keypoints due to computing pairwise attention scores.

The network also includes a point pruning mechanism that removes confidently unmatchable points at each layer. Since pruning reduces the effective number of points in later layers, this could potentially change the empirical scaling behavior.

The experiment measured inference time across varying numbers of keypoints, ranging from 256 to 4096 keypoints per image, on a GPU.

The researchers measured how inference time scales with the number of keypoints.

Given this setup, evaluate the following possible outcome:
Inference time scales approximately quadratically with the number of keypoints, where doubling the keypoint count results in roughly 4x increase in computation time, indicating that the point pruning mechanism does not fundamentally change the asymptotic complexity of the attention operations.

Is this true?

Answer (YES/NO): YES